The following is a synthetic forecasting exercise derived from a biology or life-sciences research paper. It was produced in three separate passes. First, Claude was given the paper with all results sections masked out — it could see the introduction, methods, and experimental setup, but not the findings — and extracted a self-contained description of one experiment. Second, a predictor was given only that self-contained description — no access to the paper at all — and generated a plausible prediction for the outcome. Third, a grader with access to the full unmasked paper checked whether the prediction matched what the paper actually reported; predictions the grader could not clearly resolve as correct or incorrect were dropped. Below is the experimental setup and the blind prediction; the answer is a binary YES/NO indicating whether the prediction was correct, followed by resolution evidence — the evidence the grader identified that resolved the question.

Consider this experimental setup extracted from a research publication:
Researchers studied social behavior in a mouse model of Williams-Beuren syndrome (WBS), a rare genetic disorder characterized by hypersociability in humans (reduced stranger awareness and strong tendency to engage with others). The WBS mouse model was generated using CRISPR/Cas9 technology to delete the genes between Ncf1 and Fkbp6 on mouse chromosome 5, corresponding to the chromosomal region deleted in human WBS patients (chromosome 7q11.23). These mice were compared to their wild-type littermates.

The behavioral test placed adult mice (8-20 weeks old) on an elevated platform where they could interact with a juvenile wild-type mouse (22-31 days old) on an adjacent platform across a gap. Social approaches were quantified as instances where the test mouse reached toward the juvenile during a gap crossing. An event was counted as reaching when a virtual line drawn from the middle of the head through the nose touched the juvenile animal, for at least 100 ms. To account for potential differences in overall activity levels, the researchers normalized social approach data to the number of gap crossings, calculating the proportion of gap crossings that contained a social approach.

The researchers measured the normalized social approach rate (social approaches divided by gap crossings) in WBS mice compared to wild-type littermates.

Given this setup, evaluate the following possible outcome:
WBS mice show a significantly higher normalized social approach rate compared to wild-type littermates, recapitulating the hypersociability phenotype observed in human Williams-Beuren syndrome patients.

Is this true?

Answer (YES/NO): YES